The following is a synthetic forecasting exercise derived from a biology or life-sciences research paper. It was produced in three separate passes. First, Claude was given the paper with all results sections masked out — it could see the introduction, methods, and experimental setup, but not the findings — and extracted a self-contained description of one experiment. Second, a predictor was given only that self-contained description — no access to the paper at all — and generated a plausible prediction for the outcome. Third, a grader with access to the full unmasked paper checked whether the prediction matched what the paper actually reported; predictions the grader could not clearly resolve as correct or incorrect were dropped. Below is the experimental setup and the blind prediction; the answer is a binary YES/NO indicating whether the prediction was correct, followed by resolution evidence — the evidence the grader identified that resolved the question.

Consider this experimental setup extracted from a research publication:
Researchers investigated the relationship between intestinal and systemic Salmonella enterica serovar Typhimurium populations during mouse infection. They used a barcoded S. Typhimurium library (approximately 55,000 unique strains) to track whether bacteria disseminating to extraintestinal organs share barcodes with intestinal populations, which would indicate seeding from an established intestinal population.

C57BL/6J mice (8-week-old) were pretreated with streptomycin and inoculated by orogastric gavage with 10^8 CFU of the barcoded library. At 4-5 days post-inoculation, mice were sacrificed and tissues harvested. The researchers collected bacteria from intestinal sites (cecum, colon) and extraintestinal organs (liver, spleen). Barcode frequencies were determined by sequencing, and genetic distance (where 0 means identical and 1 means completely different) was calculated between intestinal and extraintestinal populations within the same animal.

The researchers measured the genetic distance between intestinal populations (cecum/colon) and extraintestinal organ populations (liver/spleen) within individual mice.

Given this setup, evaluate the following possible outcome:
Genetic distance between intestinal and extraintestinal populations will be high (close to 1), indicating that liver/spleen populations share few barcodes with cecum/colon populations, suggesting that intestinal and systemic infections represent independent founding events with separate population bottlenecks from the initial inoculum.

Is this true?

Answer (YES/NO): YES